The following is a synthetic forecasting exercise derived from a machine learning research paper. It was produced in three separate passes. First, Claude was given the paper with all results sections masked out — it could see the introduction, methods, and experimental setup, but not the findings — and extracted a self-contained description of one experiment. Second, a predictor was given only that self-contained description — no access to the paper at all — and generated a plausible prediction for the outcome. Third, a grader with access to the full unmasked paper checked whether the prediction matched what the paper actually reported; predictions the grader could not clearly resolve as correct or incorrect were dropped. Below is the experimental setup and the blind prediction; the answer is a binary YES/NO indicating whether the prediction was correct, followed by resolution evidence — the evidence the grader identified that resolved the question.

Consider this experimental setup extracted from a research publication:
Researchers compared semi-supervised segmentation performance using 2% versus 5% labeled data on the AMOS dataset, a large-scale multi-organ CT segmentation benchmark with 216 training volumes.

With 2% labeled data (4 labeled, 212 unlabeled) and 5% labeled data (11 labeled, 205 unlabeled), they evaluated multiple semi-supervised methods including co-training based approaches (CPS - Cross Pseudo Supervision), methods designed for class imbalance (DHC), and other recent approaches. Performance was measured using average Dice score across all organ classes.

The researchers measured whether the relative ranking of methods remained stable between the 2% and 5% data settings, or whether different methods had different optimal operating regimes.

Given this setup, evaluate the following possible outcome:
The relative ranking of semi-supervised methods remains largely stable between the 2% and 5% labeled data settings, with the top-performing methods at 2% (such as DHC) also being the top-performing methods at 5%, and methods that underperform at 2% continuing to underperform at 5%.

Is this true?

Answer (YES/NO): NO